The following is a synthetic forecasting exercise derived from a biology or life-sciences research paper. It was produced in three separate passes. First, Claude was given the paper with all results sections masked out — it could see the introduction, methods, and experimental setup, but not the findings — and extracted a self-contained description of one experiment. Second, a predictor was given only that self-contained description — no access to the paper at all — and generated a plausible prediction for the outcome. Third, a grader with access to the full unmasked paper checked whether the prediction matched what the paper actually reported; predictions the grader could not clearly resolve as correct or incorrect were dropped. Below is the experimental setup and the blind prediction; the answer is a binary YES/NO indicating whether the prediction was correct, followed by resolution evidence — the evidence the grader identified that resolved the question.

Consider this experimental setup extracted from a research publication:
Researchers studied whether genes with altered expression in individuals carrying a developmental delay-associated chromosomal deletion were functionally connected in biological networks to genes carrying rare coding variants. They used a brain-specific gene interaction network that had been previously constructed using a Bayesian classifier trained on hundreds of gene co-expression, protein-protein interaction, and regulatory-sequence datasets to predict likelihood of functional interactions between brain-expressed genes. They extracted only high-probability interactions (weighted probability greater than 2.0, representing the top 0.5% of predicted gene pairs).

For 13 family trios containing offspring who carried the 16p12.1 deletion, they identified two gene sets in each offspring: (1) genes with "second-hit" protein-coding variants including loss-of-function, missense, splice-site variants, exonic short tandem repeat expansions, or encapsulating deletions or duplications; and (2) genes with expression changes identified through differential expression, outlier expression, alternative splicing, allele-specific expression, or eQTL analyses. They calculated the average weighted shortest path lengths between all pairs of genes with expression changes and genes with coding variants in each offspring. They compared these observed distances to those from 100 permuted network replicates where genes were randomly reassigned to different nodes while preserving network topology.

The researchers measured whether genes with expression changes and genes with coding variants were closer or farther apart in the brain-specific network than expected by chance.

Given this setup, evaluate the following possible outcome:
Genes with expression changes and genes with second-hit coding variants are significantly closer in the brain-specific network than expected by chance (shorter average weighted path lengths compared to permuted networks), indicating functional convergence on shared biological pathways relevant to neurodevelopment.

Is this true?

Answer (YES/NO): YES